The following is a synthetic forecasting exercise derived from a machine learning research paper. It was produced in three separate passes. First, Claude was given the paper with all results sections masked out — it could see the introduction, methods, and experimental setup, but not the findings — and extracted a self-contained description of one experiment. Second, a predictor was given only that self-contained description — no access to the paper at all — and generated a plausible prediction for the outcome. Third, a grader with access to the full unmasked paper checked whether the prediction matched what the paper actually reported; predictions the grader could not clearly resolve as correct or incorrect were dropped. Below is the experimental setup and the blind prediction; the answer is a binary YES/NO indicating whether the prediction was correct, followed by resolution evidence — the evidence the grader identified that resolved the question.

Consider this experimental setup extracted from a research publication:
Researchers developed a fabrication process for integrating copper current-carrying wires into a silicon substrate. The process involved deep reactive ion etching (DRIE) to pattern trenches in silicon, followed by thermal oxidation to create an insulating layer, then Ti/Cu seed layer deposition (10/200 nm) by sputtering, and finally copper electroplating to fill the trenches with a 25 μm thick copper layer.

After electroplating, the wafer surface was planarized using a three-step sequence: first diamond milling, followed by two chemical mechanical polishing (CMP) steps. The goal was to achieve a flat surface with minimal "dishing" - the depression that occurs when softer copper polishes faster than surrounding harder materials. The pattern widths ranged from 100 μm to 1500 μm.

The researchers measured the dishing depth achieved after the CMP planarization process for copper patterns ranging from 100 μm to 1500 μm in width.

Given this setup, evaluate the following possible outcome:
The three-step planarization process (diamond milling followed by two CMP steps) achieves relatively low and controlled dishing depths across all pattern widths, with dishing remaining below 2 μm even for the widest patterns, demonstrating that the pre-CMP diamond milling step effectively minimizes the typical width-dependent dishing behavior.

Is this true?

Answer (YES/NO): YES